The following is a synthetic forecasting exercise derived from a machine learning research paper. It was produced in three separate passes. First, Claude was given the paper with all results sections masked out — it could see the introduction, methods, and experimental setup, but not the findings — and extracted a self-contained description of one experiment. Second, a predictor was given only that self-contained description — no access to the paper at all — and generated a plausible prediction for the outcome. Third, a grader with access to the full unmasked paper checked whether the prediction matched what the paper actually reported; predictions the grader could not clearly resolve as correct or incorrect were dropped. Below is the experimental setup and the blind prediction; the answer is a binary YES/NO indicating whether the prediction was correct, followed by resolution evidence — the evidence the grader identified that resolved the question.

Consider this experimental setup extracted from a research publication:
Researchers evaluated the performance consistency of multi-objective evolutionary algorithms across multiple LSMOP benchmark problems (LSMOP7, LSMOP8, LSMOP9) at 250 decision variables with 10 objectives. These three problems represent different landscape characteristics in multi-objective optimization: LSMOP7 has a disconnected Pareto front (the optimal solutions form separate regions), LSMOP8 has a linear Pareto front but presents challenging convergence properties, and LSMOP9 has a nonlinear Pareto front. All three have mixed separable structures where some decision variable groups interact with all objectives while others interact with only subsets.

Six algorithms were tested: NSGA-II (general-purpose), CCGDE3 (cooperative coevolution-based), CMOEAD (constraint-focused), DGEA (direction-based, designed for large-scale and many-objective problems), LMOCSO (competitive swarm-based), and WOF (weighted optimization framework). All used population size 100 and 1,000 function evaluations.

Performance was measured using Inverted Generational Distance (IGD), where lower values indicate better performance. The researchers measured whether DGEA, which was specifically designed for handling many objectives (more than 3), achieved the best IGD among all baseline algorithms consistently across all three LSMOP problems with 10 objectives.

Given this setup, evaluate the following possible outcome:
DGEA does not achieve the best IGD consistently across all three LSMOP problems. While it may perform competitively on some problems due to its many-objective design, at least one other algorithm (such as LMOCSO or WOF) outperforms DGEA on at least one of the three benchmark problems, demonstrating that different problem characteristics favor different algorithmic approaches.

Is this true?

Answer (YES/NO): YES